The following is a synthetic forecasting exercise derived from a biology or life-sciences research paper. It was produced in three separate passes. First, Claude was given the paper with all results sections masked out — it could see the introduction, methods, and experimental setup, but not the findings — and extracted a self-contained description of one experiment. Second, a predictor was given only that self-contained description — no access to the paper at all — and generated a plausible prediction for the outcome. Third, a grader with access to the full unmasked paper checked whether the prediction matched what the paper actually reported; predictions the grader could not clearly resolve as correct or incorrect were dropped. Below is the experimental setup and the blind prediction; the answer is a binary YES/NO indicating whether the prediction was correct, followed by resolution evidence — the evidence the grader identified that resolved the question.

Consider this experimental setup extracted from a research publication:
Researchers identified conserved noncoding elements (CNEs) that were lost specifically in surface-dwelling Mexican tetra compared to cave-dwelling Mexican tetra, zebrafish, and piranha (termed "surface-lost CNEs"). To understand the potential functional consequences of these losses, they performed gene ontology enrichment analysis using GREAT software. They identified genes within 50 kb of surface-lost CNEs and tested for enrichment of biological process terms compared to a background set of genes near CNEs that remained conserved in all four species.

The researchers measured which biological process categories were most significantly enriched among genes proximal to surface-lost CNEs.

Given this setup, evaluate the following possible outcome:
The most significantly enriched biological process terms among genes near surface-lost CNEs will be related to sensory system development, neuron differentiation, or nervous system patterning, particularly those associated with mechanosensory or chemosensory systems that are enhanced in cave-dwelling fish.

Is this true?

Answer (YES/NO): NO